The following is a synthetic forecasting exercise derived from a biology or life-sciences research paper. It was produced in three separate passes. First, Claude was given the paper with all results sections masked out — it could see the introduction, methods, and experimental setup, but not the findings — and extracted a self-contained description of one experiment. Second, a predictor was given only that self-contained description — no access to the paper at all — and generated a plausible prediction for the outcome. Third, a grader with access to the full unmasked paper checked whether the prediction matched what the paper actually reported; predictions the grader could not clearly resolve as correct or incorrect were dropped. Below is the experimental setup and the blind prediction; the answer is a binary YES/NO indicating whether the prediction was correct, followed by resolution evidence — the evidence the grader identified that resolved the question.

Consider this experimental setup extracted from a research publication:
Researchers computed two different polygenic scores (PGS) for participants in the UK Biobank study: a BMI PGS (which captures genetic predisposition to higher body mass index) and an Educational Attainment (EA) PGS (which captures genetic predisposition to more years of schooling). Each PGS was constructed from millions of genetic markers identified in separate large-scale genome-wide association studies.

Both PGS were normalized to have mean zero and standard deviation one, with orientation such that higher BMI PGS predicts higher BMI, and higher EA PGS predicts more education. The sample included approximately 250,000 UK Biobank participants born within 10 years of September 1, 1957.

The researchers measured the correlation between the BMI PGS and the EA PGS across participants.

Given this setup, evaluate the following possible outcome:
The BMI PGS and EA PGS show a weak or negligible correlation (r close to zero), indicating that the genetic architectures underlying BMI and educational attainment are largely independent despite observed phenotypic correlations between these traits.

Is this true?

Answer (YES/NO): NO